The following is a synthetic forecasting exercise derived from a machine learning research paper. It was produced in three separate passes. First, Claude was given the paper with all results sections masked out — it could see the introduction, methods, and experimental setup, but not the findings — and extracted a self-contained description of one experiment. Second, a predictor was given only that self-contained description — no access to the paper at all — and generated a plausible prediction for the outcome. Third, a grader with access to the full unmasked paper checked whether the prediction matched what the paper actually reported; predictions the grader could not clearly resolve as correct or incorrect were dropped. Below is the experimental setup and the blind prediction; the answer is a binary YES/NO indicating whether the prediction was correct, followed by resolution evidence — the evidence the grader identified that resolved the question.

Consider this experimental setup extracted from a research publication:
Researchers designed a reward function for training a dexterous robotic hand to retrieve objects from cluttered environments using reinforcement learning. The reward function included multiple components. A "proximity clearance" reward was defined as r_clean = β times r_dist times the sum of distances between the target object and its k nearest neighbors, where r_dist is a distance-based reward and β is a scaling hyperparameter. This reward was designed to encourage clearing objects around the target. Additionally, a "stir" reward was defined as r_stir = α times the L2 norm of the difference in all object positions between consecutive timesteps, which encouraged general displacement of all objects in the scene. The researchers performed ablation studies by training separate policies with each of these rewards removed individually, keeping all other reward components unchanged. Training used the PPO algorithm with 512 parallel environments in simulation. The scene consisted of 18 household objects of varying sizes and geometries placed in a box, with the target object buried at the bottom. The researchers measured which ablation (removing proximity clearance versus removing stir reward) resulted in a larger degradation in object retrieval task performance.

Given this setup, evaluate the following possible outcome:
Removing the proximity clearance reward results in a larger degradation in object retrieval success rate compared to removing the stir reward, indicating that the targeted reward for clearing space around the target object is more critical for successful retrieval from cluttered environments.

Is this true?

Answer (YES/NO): NO